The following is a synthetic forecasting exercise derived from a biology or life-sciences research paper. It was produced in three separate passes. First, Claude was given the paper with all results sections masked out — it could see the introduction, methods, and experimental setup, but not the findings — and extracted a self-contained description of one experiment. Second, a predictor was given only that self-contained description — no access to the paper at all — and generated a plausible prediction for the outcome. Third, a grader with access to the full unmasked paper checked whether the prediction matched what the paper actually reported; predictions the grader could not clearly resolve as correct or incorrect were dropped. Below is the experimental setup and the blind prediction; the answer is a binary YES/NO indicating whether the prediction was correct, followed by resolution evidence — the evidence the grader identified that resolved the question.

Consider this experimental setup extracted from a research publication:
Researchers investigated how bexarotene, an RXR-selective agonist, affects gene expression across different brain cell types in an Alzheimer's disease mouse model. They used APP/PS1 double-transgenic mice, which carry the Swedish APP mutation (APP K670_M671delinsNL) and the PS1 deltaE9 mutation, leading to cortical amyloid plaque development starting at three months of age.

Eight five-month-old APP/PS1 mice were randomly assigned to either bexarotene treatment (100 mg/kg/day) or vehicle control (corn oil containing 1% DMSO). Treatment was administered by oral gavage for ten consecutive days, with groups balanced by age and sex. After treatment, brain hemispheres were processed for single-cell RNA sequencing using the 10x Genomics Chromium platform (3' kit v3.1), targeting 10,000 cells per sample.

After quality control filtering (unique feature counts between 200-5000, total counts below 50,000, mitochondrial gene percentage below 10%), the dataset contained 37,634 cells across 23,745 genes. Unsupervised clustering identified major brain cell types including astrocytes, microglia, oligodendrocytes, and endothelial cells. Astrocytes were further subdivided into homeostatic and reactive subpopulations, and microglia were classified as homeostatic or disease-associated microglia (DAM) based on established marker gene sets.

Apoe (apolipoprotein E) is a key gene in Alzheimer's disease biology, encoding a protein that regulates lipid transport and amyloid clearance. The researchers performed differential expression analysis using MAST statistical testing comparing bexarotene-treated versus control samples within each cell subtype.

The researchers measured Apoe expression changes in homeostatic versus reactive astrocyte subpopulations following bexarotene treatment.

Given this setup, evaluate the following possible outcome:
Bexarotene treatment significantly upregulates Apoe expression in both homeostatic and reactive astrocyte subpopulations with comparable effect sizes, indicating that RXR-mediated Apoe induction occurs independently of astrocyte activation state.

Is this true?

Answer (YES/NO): NO